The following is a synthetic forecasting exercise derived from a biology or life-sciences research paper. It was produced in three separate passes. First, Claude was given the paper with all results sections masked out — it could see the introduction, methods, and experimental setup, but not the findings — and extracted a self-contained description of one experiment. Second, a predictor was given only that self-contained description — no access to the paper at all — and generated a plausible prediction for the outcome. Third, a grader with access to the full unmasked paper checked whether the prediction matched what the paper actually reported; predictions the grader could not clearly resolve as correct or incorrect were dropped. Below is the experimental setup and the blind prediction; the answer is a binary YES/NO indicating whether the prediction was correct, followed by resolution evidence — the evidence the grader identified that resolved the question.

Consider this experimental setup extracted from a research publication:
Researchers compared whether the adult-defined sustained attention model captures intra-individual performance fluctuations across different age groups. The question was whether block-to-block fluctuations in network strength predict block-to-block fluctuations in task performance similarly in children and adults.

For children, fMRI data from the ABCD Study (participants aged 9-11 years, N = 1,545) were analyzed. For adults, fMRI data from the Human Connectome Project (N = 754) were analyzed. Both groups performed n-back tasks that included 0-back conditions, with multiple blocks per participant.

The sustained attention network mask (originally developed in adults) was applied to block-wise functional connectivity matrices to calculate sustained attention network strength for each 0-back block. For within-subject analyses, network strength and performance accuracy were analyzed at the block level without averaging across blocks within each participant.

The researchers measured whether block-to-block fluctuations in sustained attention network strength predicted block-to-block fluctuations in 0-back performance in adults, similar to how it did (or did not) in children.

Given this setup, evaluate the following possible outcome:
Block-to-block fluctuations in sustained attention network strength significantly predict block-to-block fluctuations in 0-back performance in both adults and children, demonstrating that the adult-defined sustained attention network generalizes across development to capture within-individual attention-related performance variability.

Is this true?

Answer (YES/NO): YES